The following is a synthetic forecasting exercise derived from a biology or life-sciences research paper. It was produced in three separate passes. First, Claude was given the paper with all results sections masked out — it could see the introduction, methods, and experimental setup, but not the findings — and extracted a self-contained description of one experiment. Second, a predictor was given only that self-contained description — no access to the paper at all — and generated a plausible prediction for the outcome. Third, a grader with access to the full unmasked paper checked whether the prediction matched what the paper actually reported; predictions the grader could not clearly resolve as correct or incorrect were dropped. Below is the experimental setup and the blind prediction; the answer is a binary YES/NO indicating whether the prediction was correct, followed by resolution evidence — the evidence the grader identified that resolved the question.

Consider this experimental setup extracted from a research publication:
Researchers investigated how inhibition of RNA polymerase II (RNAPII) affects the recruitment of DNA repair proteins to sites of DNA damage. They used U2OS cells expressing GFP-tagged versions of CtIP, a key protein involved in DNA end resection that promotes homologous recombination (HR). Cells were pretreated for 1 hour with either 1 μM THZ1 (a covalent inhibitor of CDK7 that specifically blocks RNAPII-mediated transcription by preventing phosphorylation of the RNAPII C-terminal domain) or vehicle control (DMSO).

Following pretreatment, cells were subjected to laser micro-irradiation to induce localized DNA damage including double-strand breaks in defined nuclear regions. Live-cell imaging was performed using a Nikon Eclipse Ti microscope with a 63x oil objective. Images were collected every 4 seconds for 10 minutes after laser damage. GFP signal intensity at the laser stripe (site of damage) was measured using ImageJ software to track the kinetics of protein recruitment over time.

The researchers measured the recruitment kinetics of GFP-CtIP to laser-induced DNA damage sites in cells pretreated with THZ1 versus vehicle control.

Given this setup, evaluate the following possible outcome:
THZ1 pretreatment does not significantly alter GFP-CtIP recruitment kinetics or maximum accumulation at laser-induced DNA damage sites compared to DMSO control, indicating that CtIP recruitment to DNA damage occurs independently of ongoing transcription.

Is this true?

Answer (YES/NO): NO